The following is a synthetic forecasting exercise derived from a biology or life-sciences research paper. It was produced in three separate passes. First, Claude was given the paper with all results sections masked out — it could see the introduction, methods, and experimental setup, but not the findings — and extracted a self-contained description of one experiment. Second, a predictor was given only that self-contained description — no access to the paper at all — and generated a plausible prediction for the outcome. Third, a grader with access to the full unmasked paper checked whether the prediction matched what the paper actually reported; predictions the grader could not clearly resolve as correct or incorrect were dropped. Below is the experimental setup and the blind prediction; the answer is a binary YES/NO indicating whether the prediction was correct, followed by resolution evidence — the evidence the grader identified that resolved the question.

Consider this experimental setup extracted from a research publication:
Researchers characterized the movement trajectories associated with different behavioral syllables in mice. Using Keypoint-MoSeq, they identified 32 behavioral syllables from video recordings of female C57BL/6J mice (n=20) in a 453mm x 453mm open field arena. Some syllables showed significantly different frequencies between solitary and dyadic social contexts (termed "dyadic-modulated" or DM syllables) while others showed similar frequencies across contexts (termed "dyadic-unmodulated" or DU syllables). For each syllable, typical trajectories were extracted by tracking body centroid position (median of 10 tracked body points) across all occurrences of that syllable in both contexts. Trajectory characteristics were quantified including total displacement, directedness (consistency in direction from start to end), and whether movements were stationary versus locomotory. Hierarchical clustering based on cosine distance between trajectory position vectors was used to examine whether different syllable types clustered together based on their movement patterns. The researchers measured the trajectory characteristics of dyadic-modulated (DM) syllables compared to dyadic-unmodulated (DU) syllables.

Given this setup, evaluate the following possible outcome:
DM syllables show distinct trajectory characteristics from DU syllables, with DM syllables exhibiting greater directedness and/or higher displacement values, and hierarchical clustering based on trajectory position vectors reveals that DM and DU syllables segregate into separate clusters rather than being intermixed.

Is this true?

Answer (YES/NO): NO